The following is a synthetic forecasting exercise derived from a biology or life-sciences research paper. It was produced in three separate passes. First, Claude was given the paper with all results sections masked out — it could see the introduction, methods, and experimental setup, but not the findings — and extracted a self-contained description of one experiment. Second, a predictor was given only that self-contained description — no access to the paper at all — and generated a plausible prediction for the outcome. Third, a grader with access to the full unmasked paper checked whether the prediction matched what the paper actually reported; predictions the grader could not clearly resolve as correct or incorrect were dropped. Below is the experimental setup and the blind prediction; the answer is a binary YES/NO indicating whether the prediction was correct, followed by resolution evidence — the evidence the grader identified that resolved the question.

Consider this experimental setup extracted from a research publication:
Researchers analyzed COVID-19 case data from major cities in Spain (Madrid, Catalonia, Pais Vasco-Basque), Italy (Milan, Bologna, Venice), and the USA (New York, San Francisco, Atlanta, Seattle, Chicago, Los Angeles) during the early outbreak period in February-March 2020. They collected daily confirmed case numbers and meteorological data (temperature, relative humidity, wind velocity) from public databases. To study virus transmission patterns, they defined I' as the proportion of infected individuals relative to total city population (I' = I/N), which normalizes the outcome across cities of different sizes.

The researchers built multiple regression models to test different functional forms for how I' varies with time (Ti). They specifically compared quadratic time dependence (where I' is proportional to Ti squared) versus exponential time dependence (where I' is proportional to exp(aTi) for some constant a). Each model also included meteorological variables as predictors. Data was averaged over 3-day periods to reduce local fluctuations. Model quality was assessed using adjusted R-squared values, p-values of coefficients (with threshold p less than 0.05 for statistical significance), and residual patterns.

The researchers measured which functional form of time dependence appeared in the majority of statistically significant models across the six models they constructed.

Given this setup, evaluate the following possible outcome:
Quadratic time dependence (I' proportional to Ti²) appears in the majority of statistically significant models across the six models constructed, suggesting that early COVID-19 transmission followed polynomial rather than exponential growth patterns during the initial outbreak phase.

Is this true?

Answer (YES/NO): YES